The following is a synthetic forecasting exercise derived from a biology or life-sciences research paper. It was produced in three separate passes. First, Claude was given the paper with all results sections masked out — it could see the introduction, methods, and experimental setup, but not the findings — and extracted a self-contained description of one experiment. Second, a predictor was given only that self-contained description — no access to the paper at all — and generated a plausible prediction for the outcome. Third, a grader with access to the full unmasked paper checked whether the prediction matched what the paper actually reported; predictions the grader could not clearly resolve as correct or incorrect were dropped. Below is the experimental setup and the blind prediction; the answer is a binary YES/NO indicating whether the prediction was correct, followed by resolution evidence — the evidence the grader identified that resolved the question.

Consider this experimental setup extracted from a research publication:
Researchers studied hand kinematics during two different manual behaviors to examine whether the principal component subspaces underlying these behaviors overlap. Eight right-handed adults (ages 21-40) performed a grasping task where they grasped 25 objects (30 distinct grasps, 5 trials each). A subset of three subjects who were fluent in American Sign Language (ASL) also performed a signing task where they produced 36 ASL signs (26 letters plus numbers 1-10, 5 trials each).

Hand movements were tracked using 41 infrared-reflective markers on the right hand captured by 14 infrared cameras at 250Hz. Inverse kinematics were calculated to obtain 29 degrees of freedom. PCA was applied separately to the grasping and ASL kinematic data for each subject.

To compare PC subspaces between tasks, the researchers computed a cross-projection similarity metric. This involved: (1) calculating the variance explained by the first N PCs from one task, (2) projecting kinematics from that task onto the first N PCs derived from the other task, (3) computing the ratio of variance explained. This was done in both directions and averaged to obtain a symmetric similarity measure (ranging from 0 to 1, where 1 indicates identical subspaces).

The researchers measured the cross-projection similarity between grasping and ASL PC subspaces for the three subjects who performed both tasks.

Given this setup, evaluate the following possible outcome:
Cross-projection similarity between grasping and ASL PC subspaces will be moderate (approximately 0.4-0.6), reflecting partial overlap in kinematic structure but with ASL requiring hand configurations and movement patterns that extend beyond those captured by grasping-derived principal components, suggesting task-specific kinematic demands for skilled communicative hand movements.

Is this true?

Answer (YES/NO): NO